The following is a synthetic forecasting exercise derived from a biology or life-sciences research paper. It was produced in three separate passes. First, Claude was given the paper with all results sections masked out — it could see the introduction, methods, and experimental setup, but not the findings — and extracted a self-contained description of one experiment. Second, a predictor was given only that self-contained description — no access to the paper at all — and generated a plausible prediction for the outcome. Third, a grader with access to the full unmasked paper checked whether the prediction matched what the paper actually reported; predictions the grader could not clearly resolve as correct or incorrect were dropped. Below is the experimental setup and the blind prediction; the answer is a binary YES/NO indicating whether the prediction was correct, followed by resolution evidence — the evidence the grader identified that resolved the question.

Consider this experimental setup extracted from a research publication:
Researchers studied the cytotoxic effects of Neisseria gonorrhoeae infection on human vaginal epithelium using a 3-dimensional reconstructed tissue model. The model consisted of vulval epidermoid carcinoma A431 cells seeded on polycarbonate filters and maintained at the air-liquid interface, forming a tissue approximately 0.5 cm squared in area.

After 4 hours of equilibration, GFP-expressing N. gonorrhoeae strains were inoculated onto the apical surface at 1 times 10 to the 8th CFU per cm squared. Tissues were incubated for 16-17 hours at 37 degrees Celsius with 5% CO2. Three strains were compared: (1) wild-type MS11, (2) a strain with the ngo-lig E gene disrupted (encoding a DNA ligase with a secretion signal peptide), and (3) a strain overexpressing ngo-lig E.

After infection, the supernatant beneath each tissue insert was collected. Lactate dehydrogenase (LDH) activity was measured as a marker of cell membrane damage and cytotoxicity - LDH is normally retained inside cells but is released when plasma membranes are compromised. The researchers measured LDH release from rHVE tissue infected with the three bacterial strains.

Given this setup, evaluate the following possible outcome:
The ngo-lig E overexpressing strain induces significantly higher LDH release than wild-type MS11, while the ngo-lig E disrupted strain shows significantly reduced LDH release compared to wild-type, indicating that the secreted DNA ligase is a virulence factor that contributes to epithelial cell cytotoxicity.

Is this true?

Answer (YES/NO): NO